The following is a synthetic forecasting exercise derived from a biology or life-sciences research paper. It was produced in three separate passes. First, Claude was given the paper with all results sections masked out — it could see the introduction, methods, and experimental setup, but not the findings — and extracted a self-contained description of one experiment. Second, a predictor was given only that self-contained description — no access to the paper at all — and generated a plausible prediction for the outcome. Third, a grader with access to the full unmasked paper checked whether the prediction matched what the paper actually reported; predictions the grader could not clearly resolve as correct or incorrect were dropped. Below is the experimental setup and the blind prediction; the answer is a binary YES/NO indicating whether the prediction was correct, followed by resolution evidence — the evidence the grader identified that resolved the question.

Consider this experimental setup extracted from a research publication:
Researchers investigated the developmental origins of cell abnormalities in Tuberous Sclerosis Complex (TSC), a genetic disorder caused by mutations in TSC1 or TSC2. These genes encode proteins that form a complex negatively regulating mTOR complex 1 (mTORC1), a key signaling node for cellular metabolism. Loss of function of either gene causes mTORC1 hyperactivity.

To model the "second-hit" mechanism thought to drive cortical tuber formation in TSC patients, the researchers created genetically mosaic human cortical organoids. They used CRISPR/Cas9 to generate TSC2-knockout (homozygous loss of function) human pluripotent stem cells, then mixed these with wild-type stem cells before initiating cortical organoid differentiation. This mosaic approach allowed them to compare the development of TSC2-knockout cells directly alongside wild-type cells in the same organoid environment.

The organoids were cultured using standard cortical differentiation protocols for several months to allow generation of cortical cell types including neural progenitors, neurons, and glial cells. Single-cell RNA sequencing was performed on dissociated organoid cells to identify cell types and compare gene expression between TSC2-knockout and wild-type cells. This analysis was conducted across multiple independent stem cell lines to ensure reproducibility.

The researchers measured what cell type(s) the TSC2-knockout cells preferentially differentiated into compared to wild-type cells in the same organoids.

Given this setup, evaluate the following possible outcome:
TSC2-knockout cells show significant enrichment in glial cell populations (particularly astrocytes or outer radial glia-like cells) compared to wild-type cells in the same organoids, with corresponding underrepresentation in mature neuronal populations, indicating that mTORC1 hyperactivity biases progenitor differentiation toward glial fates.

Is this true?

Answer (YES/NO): YES